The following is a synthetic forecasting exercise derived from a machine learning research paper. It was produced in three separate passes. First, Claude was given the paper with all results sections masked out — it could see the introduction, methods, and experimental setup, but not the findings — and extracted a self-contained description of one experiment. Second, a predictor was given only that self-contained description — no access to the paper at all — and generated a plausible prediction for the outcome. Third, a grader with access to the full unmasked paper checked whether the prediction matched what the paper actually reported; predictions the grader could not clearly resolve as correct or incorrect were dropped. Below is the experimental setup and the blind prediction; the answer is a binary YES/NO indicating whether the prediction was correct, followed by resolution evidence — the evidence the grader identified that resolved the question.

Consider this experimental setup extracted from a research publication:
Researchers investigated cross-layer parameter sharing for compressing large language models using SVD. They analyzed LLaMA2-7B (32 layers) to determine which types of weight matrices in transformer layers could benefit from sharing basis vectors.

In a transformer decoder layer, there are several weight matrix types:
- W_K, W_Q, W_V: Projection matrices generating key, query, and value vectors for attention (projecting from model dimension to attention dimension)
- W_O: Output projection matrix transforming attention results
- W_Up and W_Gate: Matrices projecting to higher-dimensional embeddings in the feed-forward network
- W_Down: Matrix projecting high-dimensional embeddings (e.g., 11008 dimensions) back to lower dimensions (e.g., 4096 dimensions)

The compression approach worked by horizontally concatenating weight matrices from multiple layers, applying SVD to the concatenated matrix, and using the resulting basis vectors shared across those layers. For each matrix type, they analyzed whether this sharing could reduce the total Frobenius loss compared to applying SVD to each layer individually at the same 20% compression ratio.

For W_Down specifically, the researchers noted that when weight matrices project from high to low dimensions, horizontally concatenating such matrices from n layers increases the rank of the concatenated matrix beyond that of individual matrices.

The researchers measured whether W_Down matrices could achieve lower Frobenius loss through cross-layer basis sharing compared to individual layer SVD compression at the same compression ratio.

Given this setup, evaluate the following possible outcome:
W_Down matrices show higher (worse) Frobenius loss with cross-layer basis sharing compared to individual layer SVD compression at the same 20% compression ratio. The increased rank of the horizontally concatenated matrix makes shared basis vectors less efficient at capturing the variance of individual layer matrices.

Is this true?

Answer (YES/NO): YES